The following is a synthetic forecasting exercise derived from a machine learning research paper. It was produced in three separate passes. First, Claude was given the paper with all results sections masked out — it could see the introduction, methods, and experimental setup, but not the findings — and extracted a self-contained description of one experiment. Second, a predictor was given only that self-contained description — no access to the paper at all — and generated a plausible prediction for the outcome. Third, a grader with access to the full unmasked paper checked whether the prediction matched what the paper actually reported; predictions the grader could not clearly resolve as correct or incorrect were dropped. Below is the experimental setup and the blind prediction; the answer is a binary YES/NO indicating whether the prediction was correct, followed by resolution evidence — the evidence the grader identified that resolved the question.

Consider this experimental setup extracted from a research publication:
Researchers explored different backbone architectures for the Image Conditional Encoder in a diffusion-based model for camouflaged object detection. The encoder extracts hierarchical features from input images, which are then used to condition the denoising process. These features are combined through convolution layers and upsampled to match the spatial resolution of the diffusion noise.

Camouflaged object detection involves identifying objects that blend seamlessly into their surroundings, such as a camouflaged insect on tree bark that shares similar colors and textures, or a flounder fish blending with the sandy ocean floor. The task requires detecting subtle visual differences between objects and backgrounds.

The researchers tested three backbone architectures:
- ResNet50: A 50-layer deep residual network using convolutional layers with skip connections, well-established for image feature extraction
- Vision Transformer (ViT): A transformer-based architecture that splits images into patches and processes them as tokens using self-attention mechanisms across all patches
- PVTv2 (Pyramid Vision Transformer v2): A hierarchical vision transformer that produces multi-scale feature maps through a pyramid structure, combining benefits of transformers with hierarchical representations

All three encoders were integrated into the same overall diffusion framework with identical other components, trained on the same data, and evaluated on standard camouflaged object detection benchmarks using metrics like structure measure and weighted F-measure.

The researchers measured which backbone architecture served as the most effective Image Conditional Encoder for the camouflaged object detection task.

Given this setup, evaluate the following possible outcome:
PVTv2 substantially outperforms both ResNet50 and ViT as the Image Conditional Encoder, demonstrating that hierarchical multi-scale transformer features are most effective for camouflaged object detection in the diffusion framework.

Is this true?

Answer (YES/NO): YES